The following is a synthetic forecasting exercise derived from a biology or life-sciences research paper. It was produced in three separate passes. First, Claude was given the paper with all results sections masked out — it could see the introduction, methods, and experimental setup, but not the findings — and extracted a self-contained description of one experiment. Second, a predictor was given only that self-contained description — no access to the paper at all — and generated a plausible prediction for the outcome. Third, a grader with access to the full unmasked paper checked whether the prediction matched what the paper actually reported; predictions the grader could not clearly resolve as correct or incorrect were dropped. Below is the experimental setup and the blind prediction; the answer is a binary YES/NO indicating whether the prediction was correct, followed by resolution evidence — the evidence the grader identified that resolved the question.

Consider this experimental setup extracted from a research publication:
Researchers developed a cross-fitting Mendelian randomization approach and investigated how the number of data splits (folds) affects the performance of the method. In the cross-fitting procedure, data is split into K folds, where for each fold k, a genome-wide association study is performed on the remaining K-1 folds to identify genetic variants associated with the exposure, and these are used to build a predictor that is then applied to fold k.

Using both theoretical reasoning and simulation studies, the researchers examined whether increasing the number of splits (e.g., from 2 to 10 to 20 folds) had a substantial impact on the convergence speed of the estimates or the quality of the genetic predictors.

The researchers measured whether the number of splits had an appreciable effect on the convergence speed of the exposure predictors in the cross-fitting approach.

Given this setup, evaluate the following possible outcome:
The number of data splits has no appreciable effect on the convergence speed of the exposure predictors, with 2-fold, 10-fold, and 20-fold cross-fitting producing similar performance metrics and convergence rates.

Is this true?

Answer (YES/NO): YES